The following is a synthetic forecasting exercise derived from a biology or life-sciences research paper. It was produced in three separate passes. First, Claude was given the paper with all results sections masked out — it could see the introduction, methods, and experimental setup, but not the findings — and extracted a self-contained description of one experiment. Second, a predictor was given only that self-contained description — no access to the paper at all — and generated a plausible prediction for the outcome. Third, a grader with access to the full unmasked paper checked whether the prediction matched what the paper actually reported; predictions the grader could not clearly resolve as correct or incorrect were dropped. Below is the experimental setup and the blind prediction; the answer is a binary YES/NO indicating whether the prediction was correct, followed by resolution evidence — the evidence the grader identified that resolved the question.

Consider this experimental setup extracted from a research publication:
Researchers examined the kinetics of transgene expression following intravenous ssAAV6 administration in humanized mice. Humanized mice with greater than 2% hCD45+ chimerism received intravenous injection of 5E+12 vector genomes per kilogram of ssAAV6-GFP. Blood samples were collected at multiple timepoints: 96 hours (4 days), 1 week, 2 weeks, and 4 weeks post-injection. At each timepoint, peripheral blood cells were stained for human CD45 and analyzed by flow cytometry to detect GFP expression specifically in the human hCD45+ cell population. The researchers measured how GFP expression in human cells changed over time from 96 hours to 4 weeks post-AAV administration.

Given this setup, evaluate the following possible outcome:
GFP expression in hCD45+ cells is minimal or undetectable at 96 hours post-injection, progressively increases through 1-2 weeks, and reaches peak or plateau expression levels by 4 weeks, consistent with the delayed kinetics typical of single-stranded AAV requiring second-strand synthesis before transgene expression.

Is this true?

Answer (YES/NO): NO